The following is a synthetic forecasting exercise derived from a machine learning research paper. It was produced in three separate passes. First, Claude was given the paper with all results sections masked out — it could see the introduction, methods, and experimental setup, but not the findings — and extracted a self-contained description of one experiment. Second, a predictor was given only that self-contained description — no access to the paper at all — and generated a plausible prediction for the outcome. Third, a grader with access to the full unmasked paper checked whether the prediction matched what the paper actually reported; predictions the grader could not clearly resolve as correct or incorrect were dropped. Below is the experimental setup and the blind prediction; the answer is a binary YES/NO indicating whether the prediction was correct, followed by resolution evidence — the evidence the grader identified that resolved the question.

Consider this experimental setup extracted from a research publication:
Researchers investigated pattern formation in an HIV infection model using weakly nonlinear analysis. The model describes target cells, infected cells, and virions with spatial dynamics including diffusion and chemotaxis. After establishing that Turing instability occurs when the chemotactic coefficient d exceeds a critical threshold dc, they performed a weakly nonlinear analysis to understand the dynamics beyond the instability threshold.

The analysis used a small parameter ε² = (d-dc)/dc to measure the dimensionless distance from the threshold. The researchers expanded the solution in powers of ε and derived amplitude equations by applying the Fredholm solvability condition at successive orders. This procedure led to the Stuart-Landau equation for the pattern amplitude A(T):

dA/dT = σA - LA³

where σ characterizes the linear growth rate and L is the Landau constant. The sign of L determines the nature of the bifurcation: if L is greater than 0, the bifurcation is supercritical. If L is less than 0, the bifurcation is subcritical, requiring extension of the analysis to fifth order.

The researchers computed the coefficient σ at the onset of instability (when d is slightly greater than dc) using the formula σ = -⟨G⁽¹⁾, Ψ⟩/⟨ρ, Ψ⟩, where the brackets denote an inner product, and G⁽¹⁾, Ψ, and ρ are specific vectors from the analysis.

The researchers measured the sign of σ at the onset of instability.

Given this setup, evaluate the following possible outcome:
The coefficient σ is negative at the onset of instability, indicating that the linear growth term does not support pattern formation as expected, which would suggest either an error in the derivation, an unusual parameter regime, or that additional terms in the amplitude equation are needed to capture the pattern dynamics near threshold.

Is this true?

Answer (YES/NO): NO